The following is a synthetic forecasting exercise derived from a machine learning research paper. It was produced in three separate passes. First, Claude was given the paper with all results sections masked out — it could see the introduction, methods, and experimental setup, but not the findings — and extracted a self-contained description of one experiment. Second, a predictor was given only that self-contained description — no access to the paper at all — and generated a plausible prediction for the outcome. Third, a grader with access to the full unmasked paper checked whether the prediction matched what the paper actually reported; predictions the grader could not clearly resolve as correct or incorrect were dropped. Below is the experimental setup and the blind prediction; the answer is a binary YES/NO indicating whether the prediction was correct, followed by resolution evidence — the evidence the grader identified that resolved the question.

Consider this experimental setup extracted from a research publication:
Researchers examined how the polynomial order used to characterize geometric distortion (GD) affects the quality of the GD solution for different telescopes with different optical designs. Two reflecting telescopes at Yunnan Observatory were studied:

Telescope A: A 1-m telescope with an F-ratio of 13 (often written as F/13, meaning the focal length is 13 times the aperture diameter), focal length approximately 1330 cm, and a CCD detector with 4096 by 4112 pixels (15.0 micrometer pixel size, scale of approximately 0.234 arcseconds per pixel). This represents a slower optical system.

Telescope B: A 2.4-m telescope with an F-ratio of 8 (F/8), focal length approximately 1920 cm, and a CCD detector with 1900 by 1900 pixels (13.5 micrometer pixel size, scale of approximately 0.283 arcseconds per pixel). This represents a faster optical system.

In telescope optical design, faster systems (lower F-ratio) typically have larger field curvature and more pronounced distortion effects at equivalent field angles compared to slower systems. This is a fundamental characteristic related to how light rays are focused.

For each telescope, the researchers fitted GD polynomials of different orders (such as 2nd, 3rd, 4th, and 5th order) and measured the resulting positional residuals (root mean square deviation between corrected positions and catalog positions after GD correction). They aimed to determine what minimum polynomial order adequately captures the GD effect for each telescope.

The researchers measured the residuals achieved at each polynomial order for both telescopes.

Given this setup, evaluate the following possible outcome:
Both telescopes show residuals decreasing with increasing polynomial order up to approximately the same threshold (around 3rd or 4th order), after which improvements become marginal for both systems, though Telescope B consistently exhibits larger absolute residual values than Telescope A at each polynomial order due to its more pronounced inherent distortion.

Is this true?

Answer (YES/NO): NO